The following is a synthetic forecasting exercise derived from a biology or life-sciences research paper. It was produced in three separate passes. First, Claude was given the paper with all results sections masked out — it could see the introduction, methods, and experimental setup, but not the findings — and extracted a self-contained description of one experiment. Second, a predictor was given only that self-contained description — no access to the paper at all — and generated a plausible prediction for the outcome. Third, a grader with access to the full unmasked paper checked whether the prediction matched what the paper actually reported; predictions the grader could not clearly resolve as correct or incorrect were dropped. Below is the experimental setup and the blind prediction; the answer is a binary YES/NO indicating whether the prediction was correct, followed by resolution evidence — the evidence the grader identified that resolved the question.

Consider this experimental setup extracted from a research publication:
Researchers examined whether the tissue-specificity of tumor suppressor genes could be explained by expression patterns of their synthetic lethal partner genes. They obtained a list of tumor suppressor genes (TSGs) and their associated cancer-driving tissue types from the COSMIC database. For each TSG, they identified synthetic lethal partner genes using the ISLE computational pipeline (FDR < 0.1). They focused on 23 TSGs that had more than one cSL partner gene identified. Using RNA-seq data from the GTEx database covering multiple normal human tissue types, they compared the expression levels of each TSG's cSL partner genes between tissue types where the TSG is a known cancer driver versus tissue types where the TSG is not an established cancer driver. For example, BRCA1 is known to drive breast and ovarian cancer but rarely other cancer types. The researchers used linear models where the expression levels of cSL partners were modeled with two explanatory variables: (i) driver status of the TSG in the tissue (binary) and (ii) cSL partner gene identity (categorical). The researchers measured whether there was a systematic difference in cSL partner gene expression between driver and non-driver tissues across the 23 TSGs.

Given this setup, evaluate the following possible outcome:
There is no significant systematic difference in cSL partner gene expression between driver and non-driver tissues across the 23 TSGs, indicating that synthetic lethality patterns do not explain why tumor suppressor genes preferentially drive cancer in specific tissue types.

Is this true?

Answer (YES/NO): NO